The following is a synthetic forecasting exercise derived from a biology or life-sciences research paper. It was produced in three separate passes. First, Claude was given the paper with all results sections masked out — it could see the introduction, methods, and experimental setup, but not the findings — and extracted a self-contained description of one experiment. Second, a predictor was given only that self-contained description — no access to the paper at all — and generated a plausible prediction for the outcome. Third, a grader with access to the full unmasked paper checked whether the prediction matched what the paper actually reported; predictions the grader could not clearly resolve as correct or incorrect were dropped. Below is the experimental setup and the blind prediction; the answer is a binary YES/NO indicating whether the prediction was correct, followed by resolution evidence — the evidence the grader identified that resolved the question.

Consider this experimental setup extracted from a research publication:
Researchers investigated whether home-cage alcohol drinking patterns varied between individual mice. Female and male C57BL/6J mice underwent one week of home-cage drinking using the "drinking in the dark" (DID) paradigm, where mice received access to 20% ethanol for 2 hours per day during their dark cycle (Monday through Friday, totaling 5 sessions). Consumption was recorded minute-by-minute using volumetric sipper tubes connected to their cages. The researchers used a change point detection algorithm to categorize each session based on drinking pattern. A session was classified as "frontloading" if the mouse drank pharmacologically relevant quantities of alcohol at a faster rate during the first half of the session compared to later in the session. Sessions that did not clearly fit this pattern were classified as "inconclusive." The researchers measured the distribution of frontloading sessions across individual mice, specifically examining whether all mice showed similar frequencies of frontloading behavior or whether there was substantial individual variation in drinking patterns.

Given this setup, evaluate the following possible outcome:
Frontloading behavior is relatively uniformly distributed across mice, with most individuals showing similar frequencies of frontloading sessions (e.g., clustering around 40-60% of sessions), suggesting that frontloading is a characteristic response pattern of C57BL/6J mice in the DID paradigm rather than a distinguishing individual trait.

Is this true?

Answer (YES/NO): NO